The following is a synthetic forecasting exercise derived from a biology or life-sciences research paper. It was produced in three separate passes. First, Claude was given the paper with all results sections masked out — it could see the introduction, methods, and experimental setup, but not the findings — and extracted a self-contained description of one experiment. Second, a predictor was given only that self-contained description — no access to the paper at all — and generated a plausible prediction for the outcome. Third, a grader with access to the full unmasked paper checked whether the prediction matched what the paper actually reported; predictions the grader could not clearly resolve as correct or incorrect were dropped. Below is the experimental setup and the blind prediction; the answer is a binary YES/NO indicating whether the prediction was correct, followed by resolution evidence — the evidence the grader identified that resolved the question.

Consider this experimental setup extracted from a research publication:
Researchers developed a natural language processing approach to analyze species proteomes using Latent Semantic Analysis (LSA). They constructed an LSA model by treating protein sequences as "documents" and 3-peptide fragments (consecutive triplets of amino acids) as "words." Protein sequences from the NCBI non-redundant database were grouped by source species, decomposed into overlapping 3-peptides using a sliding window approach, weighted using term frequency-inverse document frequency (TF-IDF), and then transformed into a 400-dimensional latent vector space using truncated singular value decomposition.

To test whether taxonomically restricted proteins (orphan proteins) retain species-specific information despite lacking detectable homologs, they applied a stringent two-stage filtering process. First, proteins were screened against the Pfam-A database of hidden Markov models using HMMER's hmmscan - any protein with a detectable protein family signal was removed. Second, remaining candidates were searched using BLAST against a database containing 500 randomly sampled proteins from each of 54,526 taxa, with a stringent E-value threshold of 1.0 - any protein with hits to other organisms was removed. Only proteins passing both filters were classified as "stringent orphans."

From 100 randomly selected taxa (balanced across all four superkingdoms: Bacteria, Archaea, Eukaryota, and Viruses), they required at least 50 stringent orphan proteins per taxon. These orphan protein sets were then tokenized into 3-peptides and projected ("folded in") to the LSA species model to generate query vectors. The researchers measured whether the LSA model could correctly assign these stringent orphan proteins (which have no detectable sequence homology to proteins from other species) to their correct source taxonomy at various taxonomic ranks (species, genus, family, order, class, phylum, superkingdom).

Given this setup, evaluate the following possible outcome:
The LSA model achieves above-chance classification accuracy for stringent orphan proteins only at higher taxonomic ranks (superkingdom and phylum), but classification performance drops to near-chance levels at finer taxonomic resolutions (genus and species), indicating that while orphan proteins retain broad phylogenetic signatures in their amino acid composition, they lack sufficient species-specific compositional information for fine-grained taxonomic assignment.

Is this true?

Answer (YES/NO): NO